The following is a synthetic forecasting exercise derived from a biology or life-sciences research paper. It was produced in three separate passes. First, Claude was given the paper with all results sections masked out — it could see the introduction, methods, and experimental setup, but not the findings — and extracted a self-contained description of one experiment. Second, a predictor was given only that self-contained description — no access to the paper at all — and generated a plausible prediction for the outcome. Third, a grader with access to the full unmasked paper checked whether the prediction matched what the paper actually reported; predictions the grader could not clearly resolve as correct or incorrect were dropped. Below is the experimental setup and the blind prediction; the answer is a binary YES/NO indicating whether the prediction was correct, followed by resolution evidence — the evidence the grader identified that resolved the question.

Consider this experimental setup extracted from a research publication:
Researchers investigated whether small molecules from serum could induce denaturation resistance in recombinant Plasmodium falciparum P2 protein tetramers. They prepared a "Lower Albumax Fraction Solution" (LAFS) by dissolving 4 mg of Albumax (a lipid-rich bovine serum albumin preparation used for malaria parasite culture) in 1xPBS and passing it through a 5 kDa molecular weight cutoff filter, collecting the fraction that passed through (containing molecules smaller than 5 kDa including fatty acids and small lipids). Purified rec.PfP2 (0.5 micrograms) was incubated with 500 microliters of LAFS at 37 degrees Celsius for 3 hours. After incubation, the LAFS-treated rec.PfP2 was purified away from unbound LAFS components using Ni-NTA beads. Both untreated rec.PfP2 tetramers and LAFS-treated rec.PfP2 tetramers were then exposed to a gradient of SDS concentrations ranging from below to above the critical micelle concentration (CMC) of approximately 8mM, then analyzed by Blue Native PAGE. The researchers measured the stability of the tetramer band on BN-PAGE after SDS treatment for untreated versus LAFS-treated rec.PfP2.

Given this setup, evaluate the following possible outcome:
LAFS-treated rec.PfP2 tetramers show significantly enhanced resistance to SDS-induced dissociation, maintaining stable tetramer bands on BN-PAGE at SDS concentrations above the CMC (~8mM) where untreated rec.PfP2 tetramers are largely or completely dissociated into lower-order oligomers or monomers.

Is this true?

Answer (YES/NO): YES